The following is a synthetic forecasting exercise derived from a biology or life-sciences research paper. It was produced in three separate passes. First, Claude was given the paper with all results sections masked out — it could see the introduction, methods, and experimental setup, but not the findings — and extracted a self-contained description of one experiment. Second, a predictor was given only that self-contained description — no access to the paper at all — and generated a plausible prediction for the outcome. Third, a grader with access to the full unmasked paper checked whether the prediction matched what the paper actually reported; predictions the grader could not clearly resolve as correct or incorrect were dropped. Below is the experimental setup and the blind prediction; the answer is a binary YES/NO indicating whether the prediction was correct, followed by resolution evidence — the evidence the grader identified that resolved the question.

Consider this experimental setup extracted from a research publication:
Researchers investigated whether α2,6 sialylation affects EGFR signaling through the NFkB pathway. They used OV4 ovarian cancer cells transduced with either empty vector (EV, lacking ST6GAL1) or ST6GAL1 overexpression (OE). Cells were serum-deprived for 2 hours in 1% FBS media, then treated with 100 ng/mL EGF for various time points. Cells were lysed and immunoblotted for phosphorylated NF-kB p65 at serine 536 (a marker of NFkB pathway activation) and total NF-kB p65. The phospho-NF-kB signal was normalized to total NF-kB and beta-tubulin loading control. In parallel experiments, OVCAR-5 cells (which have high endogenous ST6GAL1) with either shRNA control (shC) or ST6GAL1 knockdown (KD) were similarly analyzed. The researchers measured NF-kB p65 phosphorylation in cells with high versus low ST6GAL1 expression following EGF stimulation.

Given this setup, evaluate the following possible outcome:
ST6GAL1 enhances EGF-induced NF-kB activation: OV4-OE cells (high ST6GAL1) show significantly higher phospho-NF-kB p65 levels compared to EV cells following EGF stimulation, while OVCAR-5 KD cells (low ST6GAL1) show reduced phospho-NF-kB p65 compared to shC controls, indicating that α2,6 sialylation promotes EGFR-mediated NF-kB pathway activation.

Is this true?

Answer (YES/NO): YES